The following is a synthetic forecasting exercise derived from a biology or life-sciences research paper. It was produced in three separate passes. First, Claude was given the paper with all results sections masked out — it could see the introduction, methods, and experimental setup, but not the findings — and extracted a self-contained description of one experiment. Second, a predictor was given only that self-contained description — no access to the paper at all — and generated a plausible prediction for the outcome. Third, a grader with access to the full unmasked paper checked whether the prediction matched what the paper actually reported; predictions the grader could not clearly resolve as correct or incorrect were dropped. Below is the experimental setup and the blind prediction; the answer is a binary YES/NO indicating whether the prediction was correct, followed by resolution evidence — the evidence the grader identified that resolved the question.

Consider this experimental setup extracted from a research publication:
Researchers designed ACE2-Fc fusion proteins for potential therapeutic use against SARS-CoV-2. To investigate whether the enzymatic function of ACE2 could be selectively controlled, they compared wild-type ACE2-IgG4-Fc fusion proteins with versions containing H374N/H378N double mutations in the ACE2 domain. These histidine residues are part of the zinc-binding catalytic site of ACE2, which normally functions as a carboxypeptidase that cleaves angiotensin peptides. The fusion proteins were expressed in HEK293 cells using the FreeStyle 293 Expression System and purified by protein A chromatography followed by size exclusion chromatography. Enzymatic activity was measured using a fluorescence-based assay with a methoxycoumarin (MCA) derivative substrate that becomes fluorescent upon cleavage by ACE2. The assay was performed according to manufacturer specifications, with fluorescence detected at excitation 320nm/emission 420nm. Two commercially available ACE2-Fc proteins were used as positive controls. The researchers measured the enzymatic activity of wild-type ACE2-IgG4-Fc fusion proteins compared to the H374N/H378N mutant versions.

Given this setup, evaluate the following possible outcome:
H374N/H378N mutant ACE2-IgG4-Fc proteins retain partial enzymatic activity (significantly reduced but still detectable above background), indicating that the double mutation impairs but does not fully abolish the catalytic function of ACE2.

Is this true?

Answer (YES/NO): NO